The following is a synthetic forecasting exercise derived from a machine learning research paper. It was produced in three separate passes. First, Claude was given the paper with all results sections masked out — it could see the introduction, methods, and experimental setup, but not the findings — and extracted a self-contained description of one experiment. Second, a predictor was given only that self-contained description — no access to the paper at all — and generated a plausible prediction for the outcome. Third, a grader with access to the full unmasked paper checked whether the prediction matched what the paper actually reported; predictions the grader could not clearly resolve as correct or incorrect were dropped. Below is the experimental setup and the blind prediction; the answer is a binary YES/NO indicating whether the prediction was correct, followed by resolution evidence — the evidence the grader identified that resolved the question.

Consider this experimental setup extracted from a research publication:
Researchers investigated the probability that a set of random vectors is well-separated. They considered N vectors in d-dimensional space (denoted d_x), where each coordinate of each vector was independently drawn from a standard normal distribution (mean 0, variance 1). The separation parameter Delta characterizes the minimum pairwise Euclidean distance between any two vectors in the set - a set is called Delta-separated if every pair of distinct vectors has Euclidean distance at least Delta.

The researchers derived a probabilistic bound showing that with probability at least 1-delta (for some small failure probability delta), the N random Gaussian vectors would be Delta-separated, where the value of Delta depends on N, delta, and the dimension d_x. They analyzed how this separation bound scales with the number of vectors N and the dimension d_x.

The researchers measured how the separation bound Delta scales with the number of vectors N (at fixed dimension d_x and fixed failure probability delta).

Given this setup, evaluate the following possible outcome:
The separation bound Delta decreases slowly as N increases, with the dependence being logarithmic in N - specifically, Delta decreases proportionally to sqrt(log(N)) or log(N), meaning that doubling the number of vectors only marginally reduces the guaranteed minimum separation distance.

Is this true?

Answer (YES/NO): NO